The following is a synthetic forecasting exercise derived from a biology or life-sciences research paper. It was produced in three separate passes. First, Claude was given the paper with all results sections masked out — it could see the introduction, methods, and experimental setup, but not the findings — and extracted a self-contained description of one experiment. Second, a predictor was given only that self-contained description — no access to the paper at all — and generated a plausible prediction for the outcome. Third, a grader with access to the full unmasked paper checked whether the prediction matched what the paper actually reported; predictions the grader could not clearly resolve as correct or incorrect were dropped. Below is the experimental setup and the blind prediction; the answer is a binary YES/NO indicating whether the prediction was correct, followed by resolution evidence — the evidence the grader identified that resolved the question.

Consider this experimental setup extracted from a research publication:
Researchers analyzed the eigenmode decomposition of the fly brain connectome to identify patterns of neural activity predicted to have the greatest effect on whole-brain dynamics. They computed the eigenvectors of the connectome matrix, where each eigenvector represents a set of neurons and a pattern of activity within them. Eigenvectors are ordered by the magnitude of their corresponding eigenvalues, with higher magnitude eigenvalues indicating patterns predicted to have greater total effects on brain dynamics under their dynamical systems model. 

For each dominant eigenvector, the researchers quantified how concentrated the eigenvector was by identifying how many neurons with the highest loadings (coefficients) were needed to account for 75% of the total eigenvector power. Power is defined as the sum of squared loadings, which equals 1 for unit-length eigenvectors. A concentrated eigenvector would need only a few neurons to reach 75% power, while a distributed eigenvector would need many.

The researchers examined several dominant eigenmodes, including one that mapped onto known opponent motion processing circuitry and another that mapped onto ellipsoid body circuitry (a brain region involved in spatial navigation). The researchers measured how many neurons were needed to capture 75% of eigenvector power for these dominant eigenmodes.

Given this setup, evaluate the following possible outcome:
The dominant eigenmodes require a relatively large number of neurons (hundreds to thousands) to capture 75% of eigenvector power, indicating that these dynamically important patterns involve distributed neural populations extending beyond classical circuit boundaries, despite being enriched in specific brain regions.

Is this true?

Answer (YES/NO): NO